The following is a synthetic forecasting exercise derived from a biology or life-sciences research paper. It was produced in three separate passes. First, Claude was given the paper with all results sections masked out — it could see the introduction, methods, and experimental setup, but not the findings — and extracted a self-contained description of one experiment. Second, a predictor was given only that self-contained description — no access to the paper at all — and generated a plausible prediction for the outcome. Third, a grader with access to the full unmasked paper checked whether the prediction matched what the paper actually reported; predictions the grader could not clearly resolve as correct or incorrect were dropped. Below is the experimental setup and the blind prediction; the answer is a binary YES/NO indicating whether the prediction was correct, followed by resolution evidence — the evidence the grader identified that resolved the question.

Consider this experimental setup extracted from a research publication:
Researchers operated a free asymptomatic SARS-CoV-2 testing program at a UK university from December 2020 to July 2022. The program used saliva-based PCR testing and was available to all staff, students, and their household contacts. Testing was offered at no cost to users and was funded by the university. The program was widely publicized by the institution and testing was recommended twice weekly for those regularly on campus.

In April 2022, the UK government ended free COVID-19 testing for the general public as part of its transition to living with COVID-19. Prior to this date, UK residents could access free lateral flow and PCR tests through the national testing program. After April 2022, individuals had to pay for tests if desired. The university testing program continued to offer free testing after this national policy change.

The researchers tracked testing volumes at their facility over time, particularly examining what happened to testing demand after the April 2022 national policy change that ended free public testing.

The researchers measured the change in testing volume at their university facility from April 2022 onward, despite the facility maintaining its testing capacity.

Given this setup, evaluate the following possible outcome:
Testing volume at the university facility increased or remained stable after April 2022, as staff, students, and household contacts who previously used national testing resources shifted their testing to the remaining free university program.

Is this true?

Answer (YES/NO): NO